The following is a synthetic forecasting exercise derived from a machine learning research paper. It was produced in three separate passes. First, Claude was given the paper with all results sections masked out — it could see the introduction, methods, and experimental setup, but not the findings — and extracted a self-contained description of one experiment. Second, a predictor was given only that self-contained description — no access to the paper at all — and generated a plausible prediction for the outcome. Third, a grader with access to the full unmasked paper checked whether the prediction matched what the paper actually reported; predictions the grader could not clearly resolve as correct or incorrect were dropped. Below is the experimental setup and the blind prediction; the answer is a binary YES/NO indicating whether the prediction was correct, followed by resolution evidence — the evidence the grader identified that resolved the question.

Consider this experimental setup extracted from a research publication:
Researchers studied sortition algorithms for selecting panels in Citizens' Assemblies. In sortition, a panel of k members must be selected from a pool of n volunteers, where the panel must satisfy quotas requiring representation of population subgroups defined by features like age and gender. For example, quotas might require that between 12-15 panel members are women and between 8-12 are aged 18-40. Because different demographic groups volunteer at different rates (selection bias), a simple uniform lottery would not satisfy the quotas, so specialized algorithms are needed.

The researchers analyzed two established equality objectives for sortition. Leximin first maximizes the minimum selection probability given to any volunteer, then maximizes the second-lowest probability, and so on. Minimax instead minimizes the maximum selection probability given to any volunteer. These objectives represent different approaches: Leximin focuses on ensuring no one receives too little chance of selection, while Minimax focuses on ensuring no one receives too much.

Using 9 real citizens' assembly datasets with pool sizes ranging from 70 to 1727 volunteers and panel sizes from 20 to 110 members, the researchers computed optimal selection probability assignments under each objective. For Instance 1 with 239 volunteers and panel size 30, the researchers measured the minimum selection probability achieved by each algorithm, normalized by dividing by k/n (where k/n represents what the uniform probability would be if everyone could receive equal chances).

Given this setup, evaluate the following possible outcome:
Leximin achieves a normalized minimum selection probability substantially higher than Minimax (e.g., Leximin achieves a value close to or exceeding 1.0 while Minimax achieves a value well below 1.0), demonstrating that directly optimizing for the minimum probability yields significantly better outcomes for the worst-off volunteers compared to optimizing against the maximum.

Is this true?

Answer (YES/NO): YES